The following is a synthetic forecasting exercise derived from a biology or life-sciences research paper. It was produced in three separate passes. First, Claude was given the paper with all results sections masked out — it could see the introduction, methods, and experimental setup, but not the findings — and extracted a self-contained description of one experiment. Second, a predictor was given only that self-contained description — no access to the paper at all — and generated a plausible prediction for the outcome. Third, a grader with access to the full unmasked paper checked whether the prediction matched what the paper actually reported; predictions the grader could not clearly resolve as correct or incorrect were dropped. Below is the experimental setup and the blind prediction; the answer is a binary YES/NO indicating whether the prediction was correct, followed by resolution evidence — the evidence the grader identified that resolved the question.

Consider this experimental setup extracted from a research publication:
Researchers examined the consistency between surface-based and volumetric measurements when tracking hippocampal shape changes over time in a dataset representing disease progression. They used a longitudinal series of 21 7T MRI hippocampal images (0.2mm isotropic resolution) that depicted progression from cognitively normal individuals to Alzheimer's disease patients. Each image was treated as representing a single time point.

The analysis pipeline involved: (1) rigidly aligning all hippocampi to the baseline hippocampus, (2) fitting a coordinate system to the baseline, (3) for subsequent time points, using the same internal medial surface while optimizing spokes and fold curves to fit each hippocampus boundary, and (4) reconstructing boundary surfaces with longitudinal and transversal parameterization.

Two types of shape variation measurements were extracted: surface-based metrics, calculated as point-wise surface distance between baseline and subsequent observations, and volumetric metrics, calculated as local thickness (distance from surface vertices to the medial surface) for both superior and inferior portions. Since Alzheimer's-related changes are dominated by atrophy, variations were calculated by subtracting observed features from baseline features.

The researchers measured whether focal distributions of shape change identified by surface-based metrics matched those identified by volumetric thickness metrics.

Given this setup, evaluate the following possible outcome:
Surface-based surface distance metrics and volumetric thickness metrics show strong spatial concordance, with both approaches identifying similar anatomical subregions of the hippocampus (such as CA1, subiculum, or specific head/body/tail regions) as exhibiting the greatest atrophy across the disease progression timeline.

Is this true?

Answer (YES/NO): YES